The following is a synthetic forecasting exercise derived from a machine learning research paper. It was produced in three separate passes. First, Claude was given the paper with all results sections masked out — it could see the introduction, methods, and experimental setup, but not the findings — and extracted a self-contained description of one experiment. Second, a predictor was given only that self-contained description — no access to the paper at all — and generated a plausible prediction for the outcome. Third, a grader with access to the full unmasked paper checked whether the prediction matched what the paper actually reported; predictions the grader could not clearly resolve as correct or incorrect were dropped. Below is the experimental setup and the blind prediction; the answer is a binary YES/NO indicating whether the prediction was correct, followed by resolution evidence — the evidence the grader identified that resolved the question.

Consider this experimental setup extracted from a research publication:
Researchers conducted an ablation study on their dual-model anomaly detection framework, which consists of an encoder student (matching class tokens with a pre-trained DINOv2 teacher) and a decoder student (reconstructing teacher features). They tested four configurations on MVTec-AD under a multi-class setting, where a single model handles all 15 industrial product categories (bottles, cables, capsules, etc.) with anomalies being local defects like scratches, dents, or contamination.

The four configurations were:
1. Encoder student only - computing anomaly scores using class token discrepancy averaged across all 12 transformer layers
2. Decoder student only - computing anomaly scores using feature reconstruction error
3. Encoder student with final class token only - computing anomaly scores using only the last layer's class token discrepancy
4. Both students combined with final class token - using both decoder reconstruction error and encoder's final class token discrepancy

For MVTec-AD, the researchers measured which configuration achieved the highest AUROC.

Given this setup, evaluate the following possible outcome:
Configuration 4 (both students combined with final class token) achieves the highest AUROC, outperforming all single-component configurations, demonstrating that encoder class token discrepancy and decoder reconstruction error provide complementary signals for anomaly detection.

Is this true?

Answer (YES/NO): YES